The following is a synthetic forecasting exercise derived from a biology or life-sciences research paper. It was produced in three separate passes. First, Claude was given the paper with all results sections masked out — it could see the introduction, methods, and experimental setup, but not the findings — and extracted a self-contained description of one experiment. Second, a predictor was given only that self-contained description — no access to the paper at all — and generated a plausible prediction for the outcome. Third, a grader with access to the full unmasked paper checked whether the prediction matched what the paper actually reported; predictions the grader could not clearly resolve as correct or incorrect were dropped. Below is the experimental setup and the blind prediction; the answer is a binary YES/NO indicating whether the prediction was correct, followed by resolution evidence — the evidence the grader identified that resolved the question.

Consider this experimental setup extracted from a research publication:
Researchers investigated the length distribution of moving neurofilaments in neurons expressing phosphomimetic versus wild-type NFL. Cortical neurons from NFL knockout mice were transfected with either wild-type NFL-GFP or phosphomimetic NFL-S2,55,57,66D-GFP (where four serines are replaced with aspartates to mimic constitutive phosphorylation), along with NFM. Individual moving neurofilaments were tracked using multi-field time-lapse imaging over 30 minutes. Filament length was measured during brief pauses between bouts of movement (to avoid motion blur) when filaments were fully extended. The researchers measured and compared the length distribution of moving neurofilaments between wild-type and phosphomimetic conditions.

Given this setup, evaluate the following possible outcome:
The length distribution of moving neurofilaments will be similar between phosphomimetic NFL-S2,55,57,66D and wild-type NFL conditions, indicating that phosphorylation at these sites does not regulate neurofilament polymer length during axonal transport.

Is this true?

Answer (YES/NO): NO